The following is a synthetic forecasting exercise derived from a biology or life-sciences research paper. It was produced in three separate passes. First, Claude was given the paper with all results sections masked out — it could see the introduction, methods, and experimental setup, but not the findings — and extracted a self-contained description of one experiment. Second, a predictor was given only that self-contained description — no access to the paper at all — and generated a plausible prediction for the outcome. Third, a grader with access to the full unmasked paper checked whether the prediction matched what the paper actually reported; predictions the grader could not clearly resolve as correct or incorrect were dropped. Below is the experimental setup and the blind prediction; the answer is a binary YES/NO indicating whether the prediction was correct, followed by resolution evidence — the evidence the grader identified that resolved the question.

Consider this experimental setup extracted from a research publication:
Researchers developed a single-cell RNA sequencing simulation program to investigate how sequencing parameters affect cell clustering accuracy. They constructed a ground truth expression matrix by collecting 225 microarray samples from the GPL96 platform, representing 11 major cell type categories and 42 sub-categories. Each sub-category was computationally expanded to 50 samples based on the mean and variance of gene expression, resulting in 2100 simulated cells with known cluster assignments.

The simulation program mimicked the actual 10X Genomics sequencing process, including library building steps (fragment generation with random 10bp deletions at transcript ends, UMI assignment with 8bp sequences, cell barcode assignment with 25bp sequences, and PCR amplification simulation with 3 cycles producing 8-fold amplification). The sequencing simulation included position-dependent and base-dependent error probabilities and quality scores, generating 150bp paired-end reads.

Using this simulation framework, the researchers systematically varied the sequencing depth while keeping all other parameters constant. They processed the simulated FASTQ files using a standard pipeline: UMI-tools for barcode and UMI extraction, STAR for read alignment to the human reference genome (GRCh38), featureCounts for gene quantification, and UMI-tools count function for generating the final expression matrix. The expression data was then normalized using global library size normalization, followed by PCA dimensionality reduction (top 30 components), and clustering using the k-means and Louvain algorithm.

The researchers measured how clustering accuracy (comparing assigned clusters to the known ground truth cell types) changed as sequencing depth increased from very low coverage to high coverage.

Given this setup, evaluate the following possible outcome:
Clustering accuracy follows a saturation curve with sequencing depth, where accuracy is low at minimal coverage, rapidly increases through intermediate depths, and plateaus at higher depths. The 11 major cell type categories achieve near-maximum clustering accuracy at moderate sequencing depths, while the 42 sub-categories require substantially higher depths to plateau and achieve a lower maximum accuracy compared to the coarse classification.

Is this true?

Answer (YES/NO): YES